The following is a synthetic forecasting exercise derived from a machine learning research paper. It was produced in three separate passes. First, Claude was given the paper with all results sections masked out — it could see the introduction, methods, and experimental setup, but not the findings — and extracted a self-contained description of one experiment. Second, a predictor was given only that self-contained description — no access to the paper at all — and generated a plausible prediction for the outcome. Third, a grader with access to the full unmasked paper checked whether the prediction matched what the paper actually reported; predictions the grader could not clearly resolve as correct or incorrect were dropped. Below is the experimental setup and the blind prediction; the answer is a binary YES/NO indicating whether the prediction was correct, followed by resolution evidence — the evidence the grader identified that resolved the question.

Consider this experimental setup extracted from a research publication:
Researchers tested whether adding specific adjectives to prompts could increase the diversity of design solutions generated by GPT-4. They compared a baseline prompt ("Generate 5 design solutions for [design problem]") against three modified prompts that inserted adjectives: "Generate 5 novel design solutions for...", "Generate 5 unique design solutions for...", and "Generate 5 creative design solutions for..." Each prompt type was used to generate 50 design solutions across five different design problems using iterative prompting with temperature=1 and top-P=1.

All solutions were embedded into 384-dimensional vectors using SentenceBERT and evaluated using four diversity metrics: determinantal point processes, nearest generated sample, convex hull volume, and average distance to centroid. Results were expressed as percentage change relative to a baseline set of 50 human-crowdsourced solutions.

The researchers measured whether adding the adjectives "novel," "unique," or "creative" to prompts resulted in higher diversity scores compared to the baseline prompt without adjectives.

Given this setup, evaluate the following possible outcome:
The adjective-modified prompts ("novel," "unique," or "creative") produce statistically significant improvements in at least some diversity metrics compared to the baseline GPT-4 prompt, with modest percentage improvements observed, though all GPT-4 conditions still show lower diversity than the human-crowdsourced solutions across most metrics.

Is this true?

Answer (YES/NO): NO